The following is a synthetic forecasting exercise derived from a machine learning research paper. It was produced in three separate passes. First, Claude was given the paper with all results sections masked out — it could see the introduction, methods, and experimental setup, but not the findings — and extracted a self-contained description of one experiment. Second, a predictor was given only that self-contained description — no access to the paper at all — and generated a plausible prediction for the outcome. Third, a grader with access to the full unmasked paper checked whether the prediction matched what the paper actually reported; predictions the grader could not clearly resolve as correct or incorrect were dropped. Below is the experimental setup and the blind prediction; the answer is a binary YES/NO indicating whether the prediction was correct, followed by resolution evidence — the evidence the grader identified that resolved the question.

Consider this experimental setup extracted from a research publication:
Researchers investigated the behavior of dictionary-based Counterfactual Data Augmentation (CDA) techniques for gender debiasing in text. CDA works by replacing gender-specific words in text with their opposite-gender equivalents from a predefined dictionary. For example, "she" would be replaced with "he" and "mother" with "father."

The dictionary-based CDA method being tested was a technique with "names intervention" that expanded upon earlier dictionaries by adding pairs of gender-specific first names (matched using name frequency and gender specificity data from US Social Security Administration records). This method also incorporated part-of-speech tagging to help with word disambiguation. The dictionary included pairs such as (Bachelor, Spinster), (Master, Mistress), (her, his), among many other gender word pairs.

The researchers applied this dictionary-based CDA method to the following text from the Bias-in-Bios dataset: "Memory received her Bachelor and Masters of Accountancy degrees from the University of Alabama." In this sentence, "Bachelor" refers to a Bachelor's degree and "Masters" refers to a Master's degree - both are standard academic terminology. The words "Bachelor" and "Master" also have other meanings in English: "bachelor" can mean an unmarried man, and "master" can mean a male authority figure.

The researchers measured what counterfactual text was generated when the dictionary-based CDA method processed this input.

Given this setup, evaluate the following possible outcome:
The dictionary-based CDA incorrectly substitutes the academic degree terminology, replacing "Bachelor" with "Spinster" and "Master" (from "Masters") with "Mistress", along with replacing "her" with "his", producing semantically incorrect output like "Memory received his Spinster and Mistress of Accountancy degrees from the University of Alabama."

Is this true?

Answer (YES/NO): NO